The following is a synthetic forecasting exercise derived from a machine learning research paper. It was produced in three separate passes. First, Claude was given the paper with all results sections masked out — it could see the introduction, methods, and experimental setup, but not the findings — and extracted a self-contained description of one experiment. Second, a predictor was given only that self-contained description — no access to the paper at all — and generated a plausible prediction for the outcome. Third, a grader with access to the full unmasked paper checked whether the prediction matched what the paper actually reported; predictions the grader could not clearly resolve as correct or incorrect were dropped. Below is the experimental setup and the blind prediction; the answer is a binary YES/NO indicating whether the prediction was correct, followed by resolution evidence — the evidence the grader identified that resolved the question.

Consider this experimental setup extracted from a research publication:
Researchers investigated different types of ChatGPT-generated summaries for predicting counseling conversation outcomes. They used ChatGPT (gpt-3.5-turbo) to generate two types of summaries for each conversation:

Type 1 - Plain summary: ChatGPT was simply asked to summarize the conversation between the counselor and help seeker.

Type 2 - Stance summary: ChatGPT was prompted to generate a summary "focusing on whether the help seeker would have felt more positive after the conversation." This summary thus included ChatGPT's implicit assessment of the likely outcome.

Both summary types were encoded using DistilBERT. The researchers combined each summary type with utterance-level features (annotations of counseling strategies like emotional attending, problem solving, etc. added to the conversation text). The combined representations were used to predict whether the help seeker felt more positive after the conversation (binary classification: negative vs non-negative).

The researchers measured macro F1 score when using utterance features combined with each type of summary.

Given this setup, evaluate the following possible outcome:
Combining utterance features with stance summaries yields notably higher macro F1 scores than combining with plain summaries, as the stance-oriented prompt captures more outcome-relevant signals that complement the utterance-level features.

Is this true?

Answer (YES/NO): YES